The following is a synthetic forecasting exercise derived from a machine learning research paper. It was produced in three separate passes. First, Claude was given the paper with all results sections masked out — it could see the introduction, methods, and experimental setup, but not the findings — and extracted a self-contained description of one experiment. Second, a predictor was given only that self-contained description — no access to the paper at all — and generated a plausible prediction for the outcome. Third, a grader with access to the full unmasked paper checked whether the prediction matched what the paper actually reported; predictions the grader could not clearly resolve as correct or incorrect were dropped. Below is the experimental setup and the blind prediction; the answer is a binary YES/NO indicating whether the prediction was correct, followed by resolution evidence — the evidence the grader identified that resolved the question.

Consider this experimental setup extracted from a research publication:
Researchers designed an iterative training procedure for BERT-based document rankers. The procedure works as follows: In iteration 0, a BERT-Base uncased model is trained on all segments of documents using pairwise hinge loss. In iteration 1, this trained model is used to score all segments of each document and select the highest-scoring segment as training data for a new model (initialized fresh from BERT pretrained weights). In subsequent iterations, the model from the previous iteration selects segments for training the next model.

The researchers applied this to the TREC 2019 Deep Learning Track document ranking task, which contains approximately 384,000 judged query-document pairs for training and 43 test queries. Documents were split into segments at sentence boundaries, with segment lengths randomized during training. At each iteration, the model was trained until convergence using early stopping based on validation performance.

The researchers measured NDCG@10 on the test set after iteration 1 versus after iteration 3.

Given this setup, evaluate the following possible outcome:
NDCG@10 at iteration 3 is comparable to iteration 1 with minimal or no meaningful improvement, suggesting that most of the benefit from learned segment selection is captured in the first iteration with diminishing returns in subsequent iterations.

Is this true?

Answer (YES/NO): NO